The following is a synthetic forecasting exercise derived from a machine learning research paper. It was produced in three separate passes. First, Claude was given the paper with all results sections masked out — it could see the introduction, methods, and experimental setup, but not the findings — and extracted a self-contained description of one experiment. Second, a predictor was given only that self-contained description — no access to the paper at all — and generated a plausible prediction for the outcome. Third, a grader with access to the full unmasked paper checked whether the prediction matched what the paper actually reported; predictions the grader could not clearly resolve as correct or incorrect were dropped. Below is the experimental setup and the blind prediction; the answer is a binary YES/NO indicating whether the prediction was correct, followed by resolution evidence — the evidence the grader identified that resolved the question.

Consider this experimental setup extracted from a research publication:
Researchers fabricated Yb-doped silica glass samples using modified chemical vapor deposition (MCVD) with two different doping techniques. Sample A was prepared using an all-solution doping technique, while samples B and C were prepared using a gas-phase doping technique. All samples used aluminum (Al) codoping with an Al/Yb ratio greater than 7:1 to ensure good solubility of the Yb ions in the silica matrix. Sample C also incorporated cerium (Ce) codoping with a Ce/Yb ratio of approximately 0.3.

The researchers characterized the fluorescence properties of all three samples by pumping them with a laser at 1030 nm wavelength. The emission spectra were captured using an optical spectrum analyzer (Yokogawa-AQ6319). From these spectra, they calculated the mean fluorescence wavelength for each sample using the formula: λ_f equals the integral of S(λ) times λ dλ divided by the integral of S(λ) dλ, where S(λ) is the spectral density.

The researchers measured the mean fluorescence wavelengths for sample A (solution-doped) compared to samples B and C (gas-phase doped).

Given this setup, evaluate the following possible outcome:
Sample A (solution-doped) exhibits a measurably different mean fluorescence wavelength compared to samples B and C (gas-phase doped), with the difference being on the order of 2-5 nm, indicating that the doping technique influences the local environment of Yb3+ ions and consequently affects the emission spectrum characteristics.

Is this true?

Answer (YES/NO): YES